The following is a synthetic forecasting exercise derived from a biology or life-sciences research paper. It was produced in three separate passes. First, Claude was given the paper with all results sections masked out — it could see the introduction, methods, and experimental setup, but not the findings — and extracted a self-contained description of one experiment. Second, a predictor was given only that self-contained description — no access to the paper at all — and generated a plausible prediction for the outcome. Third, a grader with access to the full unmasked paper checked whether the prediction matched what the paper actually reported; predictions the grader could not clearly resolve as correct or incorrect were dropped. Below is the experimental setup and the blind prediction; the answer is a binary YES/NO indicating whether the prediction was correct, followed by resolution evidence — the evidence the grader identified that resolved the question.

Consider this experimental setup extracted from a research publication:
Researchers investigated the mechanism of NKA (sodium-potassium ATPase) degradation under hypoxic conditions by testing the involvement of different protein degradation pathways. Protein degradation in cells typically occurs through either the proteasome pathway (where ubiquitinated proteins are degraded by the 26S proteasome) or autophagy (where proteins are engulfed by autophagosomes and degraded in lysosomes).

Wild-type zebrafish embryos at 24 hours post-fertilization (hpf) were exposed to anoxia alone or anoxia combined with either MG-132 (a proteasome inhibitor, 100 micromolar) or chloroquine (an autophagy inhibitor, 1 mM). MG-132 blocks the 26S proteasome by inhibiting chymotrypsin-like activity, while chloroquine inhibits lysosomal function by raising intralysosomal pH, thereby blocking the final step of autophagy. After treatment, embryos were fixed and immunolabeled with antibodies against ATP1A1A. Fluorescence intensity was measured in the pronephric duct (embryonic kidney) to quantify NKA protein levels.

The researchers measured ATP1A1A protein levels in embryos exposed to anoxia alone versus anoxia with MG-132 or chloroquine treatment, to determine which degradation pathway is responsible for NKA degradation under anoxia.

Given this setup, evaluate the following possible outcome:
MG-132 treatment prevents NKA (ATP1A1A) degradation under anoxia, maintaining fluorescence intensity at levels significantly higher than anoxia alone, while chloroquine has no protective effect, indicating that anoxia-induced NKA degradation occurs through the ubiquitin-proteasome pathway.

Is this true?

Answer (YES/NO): NO